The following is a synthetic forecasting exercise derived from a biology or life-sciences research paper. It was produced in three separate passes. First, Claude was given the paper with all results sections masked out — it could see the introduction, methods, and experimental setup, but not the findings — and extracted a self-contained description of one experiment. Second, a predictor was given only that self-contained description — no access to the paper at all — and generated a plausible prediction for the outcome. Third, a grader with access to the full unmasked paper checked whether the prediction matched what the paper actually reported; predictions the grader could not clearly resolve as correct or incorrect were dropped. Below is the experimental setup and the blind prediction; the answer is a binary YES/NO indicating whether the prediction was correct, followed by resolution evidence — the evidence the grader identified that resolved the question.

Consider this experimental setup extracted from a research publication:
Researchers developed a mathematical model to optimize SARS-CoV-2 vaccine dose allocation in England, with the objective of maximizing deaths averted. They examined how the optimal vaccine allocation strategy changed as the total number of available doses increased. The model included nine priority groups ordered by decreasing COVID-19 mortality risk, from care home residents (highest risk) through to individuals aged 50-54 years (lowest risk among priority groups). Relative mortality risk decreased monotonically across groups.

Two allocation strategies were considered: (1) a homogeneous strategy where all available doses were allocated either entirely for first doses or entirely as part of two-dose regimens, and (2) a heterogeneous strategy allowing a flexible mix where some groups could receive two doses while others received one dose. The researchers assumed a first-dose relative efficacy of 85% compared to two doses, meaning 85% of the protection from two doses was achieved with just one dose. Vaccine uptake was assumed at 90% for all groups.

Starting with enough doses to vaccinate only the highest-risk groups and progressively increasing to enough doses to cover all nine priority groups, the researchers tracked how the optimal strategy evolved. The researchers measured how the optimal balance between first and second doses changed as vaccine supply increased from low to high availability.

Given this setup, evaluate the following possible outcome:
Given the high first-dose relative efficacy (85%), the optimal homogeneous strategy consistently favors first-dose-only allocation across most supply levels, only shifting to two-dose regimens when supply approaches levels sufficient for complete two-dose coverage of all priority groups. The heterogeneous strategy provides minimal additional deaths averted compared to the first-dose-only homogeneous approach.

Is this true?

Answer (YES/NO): NO